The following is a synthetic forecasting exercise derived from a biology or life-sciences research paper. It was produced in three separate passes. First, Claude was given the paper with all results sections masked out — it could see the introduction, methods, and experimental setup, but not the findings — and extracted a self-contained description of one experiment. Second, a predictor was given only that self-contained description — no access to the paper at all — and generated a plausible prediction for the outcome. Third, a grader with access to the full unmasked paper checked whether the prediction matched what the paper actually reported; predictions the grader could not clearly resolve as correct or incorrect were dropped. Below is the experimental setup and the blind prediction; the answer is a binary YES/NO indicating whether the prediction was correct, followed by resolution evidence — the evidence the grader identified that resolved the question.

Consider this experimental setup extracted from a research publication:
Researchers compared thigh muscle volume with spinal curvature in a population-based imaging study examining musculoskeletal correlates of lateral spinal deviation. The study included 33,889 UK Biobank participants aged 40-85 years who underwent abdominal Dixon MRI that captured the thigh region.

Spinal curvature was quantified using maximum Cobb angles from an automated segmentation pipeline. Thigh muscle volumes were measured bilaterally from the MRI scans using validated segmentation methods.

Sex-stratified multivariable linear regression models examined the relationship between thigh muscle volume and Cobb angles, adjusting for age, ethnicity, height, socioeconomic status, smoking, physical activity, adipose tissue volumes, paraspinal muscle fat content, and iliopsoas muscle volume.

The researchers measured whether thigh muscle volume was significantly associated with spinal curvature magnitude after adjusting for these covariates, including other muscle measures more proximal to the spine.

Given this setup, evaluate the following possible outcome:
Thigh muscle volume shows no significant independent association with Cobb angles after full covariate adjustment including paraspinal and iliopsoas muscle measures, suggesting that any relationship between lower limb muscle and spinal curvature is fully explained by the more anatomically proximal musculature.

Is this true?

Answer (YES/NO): YES